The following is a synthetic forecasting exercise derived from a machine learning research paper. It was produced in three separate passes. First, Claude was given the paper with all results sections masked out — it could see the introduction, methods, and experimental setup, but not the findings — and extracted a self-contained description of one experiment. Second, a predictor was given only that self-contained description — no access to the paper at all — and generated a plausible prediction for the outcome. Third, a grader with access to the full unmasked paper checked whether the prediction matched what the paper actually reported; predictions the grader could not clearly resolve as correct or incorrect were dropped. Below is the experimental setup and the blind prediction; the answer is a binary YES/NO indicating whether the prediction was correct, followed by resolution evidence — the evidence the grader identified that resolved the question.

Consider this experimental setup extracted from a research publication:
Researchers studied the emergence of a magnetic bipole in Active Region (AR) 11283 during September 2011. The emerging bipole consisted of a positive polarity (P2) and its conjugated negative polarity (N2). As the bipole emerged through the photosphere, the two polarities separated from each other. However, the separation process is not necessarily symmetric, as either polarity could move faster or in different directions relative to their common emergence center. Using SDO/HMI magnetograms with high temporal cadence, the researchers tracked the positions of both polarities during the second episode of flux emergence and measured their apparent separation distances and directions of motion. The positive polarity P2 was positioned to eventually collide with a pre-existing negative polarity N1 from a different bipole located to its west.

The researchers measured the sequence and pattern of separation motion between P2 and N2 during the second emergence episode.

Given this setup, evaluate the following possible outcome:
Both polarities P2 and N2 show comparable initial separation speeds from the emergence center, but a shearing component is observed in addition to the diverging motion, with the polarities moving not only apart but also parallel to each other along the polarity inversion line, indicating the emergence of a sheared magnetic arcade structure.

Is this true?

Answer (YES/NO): NO